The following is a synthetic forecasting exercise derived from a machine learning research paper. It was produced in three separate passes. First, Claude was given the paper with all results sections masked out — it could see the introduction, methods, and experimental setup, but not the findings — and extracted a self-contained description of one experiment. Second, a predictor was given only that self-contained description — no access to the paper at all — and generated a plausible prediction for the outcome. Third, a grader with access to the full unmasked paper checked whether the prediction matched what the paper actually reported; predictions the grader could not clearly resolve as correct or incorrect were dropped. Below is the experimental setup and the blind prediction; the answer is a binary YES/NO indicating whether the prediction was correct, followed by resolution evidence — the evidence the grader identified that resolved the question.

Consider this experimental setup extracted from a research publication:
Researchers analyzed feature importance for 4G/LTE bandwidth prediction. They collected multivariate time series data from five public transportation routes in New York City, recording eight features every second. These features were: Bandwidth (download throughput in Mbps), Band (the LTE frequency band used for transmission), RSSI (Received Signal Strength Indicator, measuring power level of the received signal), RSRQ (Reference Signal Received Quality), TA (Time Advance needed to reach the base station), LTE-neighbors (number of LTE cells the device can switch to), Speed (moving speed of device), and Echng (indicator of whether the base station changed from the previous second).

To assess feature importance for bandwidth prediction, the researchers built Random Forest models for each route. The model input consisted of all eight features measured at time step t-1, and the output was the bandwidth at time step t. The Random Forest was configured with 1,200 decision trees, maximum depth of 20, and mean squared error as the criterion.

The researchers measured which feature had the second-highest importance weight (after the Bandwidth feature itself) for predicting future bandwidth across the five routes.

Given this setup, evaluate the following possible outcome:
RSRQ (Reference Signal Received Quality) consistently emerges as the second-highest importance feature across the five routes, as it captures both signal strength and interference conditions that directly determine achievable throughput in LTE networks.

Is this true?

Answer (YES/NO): NO